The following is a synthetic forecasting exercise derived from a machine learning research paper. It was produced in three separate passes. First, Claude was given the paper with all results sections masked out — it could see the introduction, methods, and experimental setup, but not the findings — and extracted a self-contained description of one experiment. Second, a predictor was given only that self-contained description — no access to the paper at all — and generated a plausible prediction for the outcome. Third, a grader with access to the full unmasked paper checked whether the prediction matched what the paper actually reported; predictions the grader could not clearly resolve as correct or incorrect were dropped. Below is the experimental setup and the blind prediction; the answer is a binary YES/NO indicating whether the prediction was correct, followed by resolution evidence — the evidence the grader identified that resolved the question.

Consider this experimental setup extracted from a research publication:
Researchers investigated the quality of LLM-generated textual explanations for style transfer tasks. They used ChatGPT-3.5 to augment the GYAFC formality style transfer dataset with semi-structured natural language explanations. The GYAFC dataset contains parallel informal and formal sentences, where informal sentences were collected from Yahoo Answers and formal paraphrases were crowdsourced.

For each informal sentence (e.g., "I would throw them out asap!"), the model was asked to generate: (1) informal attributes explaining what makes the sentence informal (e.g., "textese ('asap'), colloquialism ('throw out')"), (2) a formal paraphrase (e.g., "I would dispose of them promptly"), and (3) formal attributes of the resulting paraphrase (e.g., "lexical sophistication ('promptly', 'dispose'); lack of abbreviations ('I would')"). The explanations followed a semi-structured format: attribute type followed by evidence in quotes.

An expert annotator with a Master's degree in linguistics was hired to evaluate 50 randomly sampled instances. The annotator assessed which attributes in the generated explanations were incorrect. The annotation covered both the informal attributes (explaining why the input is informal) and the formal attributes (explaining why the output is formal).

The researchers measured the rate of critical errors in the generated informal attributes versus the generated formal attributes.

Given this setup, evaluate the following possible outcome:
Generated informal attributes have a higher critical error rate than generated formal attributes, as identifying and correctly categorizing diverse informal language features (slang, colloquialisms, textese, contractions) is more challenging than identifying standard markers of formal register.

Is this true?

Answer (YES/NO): YES